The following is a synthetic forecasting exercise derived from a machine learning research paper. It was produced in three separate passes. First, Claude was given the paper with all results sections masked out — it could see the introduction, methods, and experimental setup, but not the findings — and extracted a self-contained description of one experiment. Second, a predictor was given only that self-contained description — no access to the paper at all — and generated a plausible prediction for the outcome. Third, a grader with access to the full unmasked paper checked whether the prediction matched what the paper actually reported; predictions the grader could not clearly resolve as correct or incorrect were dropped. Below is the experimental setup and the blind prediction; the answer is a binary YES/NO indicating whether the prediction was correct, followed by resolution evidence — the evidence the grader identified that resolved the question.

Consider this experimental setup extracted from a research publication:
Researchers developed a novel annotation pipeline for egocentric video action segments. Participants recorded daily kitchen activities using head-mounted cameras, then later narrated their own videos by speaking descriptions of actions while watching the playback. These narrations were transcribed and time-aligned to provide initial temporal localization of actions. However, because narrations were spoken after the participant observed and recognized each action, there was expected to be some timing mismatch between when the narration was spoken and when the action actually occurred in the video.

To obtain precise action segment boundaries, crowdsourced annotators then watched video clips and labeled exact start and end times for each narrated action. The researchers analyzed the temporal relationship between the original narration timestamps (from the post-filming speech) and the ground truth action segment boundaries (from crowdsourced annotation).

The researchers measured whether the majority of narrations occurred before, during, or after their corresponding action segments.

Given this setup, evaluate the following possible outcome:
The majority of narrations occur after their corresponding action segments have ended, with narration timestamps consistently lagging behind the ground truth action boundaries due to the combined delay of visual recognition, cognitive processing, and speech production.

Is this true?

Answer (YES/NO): NO